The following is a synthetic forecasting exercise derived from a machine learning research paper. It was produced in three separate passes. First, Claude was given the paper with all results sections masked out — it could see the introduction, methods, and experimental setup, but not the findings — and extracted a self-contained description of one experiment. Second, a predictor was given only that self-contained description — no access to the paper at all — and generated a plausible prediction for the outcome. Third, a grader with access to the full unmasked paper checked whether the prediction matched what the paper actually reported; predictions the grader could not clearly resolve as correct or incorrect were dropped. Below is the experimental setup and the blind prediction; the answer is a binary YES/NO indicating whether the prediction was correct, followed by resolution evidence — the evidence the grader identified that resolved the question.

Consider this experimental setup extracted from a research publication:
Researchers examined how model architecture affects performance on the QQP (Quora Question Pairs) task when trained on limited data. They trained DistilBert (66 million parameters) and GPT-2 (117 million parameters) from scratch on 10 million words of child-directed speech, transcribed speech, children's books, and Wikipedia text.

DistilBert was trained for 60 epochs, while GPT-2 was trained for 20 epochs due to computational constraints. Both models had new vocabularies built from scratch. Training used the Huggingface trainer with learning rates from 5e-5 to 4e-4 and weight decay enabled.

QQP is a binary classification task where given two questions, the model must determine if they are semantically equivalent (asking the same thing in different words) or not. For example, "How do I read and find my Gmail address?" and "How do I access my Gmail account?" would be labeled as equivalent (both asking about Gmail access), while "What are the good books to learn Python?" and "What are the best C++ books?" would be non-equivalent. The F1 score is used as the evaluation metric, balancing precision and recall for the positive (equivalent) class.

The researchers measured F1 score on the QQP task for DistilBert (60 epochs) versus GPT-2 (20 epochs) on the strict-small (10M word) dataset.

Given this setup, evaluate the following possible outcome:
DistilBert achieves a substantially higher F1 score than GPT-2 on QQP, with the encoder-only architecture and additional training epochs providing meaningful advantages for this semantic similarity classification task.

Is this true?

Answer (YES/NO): YES